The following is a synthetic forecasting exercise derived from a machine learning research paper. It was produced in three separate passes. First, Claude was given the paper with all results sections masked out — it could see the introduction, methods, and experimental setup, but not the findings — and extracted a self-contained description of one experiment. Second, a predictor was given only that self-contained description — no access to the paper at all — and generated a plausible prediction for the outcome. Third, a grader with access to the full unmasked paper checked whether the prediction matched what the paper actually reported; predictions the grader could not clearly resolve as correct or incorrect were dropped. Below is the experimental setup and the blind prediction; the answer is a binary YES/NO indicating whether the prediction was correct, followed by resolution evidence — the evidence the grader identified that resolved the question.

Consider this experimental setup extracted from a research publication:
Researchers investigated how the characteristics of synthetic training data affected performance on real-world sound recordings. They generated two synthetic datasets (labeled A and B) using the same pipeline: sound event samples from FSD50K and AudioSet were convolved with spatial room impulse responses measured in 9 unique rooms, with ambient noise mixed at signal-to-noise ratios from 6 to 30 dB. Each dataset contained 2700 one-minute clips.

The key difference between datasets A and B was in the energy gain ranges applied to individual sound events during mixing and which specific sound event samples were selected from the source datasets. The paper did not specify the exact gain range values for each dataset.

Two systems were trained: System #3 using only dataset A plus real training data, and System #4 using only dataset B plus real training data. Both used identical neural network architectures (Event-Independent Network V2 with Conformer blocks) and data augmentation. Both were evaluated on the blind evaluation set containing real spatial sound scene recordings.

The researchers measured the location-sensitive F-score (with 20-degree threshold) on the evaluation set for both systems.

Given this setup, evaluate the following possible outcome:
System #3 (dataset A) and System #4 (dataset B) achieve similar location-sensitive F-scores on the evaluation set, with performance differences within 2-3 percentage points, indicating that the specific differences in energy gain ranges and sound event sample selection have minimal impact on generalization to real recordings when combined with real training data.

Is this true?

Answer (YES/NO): NO